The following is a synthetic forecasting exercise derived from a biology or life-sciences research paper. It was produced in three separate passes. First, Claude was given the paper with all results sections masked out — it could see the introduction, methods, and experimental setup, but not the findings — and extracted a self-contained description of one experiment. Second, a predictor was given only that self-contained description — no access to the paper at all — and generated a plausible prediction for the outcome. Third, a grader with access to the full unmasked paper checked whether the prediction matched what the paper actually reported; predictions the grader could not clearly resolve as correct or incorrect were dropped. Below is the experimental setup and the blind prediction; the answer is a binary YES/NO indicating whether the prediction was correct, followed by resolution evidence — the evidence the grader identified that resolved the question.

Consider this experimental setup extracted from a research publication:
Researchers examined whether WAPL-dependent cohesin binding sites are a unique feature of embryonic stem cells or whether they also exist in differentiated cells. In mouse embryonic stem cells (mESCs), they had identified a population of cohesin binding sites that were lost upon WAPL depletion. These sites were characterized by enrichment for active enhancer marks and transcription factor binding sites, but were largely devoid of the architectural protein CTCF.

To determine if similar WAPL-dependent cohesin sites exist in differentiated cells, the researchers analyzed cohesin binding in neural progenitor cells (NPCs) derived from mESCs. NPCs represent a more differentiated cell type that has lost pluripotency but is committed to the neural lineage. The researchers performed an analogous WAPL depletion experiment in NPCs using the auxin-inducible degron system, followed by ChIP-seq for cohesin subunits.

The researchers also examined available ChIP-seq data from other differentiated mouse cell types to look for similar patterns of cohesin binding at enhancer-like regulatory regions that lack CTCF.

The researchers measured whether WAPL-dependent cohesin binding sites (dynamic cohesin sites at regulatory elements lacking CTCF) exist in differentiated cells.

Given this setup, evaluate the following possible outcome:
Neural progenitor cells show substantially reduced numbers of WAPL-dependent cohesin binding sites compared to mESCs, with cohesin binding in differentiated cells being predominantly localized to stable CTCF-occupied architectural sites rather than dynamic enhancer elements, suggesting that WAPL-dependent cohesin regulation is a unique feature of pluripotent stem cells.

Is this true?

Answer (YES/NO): NO